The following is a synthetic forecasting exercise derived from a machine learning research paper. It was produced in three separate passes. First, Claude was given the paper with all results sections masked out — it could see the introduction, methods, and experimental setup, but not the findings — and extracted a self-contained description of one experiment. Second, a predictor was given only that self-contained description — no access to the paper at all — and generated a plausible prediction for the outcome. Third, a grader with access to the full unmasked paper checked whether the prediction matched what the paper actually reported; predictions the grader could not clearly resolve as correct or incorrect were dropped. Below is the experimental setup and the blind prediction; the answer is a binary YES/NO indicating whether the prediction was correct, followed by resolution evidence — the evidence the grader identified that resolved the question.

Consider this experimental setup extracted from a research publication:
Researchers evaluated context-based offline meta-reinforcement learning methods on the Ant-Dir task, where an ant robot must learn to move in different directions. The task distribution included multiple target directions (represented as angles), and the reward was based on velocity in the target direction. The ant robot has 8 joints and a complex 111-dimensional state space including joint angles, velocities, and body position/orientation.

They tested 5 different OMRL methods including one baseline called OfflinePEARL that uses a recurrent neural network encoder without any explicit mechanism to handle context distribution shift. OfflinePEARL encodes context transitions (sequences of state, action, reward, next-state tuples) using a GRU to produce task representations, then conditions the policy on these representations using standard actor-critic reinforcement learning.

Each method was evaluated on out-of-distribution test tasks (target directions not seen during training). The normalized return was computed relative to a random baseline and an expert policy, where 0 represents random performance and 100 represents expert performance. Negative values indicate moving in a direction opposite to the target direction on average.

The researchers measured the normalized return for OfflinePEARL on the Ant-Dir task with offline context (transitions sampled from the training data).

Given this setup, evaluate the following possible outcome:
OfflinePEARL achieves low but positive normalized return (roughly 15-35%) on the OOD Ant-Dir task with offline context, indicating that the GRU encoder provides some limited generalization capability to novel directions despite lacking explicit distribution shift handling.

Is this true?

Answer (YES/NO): NO